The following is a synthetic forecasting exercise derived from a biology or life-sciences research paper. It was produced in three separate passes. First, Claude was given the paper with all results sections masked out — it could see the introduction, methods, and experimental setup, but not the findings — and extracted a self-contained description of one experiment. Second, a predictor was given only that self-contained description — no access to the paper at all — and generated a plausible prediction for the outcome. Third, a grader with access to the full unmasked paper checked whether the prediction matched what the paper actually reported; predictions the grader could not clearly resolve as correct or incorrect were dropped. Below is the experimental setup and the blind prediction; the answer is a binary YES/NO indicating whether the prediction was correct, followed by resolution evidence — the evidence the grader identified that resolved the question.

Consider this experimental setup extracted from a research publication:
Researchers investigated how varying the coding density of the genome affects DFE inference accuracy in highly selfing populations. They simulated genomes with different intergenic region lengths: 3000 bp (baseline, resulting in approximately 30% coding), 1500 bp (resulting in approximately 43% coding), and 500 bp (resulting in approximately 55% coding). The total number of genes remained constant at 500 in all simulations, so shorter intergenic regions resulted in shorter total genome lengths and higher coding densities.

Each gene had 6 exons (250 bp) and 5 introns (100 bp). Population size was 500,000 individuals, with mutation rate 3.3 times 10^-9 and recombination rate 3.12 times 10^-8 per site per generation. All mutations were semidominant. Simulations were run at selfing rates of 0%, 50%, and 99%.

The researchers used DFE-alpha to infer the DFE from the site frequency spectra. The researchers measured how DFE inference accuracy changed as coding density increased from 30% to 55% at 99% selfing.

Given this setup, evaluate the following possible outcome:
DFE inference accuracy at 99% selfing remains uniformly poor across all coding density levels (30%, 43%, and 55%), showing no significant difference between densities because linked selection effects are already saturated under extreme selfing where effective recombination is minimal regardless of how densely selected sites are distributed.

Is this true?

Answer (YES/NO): YES